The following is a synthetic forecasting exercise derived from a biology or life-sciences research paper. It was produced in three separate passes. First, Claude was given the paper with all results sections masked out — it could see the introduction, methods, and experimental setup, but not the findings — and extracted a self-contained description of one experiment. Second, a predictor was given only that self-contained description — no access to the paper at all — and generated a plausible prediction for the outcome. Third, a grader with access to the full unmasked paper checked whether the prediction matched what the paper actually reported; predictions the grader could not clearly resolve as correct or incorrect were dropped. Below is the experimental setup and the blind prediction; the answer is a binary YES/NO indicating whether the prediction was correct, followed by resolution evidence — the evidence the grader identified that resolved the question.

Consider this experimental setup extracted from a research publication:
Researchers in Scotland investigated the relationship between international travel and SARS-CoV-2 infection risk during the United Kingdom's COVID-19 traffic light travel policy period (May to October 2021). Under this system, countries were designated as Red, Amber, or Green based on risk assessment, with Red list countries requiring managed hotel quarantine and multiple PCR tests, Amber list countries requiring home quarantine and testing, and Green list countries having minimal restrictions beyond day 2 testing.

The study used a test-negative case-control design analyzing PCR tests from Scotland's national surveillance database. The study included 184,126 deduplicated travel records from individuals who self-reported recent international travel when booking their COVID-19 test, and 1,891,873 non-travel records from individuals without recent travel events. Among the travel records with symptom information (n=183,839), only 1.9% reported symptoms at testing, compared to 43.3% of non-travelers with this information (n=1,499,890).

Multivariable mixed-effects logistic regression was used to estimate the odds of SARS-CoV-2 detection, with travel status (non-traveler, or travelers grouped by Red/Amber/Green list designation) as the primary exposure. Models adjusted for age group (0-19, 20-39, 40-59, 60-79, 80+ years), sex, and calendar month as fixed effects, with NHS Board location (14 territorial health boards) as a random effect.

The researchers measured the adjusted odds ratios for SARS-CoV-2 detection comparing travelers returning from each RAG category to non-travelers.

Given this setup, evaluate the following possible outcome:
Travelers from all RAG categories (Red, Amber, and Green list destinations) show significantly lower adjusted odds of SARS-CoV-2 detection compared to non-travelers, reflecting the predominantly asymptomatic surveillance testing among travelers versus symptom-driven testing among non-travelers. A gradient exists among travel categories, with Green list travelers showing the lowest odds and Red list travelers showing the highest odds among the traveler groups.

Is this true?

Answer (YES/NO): YES